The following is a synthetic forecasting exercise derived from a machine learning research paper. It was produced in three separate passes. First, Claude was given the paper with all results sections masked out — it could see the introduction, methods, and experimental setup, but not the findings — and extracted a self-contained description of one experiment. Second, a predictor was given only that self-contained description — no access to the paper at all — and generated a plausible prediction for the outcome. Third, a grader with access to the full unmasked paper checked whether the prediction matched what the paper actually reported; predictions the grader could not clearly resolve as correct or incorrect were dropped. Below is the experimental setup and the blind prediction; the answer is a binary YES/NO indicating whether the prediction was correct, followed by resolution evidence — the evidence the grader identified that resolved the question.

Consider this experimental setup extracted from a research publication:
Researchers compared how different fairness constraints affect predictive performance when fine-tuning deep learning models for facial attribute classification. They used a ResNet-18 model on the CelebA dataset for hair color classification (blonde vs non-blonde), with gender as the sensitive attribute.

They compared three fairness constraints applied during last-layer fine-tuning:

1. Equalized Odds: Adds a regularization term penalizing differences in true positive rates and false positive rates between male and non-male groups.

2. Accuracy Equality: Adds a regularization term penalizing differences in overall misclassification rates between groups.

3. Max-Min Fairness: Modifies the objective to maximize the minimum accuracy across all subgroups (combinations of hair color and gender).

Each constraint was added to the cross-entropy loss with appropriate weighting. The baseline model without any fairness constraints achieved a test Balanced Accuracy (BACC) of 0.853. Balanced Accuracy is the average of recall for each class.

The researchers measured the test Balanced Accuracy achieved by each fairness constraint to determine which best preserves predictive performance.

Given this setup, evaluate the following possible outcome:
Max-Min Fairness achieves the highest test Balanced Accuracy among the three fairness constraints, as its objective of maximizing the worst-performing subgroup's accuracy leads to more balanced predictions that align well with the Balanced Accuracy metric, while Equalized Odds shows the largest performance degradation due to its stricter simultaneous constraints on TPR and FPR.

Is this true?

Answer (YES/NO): NO